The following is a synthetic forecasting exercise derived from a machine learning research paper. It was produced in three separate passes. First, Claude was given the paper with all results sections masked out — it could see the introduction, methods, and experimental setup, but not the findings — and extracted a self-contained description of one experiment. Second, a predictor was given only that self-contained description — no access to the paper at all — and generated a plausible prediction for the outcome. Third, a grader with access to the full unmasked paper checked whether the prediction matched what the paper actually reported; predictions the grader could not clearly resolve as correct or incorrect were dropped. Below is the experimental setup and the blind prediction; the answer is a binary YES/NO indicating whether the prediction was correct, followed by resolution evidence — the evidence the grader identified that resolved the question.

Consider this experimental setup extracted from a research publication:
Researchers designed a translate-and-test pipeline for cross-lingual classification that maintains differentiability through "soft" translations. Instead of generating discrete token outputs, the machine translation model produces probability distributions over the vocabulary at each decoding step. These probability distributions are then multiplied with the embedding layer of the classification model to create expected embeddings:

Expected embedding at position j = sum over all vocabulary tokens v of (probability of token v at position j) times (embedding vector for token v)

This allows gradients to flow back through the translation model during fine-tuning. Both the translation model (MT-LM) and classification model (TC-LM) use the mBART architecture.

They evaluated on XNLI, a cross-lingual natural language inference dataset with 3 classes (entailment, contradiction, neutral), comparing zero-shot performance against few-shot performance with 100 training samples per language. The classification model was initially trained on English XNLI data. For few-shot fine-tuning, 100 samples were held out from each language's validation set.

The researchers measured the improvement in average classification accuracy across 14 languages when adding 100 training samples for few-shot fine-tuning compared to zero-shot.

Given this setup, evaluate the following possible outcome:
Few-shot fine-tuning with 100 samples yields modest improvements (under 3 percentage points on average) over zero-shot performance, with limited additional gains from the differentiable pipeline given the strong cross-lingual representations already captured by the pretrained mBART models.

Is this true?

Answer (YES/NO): YES